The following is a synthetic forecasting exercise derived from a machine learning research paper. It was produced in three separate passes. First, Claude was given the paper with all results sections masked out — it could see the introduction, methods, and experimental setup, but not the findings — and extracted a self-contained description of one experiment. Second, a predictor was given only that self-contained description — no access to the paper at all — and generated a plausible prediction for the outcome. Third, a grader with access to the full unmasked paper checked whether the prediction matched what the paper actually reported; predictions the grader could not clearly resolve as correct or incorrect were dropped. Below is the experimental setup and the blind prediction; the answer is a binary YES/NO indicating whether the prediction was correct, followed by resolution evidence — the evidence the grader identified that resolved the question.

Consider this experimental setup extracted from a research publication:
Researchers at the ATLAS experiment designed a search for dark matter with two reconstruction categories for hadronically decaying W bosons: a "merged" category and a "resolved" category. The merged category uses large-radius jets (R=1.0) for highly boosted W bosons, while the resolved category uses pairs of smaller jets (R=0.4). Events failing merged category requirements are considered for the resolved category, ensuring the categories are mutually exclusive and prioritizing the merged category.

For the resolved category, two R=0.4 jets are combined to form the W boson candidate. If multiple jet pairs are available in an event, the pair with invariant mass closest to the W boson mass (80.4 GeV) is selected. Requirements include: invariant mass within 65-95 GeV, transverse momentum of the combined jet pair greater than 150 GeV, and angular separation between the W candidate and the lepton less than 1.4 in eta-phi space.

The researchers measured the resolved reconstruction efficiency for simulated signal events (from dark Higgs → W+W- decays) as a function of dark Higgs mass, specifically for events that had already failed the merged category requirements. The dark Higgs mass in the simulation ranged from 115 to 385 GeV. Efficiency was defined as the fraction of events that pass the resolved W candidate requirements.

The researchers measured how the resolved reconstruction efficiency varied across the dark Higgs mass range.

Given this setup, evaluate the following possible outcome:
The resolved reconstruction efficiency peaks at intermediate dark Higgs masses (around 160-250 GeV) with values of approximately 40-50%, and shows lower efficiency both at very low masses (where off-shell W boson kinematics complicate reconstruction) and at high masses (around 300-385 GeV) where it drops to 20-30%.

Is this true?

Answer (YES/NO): NO